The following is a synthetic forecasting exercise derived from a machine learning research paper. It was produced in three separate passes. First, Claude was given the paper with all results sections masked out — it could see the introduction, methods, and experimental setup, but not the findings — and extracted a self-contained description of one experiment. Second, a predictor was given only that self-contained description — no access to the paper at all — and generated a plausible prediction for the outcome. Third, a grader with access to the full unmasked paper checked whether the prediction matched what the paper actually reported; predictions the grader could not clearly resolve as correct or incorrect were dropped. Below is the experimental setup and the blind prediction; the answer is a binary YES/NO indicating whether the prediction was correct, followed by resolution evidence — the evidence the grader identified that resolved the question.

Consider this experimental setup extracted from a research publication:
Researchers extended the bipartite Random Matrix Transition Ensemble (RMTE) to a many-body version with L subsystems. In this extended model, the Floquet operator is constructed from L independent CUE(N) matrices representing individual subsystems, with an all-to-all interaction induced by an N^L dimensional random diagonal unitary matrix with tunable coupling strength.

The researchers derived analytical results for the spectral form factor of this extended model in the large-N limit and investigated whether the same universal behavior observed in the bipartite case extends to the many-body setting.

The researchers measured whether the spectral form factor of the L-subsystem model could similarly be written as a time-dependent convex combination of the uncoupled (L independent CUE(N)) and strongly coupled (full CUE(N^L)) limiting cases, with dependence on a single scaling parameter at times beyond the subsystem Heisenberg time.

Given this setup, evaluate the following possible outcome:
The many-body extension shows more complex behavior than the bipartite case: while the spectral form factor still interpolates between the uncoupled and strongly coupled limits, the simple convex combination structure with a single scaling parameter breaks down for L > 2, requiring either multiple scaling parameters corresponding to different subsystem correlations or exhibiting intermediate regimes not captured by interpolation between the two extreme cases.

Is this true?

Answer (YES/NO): NO